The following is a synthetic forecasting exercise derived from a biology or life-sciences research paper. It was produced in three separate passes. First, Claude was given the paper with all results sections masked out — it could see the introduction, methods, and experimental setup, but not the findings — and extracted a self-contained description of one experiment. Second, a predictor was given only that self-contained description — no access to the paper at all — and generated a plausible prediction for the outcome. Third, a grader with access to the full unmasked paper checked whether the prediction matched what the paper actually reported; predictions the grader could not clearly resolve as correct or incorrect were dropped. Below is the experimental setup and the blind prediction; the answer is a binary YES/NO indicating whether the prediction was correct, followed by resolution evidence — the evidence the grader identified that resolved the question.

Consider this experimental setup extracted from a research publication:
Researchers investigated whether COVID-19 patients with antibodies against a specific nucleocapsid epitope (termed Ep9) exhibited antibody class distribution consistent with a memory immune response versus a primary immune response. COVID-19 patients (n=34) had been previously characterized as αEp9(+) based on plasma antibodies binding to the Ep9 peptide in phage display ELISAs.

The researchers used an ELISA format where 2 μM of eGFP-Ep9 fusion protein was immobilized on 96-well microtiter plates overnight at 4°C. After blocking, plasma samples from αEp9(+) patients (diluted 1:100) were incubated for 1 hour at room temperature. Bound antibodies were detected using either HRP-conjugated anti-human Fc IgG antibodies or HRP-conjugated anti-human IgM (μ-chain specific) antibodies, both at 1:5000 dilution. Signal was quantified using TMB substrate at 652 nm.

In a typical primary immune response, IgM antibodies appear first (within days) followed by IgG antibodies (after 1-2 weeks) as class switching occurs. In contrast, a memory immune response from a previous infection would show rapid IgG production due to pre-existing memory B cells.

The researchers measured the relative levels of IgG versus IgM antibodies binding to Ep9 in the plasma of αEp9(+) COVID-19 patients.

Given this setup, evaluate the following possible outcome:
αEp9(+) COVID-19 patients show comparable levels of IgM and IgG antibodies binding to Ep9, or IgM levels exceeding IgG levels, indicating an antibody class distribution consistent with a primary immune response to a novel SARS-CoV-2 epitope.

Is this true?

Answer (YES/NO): NO